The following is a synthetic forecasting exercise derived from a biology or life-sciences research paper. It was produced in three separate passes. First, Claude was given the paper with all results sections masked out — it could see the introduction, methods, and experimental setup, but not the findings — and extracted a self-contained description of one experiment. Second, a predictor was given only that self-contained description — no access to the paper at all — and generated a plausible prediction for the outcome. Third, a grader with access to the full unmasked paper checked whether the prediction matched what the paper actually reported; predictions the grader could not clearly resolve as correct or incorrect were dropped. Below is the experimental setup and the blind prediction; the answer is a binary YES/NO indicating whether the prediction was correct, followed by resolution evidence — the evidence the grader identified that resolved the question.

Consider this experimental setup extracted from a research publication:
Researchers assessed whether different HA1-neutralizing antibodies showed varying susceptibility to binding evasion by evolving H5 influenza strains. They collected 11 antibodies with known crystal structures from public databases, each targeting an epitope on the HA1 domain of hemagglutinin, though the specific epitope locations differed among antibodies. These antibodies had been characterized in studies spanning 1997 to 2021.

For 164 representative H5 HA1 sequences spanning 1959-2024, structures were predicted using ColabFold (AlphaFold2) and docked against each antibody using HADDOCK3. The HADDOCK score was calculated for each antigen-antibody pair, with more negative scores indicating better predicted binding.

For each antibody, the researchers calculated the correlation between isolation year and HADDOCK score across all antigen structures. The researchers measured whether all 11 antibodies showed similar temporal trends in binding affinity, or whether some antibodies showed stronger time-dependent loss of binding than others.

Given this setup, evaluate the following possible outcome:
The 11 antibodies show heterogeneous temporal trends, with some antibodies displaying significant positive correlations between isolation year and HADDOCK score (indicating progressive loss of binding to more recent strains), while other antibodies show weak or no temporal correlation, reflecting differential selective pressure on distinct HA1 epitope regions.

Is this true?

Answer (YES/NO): NO